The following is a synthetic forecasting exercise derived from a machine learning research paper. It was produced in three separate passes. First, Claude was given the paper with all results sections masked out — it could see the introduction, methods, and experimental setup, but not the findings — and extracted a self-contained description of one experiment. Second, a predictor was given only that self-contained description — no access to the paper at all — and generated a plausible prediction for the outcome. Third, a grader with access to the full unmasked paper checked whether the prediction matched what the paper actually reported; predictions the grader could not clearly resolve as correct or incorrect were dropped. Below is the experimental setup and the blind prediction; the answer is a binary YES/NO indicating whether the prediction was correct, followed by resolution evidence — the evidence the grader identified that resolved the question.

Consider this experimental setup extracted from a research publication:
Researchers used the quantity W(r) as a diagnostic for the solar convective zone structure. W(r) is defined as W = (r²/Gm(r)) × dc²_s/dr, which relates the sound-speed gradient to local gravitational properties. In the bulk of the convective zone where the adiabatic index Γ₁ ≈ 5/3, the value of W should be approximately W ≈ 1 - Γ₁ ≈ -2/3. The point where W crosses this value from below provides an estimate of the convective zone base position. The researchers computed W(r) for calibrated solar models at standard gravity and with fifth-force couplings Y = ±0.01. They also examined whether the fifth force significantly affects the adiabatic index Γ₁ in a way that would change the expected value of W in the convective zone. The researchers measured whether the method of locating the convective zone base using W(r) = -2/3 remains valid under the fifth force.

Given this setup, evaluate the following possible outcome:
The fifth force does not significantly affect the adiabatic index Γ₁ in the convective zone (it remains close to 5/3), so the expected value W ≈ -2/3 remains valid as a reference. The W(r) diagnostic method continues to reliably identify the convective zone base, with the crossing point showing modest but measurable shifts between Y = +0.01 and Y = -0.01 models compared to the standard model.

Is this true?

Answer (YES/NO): YES